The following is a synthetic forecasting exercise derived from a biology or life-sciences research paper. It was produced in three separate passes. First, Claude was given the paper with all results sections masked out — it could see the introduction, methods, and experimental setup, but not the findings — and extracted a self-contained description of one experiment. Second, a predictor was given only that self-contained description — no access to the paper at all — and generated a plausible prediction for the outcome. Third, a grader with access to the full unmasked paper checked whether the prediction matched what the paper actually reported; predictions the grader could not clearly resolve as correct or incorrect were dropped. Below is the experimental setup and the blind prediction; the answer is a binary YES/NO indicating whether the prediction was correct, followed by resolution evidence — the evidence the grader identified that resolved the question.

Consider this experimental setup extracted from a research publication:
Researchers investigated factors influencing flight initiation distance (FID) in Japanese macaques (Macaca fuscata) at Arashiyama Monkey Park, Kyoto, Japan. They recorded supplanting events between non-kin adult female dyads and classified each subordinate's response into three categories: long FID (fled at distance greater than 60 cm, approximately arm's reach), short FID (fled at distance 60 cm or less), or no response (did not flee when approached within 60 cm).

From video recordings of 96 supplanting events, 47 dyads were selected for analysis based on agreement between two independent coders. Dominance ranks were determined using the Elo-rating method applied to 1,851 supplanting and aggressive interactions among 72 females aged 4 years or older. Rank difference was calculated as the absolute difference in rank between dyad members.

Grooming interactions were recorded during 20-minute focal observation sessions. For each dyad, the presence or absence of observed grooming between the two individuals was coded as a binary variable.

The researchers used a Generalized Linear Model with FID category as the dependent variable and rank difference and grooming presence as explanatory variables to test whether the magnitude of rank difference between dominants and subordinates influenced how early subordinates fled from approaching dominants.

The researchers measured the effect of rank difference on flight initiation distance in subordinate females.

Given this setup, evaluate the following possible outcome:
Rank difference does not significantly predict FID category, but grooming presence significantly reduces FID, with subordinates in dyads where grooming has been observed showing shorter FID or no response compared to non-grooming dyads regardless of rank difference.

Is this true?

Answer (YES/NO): NO